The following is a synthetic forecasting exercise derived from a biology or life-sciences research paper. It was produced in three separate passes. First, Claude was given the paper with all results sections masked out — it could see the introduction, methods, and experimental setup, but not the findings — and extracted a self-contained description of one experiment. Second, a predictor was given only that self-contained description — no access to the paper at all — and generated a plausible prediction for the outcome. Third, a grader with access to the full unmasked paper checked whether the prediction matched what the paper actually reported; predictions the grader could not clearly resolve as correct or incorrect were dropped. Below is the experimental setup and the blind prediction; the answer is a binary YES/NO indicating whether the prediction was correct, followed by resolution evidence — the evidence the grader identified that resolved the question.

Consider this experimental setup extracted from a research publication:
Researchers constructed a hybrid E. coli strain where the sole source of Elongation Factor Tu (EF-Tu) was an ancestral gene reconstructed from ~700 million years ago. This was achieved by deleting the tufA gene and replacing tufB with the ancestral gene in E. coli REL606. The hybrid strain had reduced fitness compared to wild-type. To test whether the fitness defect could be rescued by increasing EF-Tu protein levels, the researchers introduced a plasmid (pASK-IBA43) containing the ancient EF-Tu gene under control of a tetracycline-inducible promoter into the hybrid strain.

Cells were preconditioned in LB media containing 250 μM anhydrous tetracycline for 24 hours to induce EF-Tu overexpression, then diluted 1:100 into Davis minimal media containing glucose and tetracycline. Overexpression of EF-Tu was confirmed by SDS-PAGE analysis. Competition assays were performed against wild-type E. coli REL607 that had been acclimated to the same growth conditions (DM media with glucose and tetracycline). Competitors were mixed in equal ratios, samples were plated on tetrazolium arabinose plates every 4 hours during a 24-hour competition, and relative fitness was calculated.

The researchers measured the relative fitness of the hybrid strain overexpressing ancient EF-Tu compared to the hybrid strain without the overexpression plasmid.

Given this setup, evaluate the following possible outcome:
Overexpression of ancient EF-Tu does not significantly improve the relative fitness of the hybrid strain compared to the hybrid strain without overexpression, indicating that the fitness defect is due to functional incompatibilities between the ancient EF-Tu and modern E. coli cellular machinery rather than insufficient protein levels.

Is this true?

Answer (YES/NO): NO